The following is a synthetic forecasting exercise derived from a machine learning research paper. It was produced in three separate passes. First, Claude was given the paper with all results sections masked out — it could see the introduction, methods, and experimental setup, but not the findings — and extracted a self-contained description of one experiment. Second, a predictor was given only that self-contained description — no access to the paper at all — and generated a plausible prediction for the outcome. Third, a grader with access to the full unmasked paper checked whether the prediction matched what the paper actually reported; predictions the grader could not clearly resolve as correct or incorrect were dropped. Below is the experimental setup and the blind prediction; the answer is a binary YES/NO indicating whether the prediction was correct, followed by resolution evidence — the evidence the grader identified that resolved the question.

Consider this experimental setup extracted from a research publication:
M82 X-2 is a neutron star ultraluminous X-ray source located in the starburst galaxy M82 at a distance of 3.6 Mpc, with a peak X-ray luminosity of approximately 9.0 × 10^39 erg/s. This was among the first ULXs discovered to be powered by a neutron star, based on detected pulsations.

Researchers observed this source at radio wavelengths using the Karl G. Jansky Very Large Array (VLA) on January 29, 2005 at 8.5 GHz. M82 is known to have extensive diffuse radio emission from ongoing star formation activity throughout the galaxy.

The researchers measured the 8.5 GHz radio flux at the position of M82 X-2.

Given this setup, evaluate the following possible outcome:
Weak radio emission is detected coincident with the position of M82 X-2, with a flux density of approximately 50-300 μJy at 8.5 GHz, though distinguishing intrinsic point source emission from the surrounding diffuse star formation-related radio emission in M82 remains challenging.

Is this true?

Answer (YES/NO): NO